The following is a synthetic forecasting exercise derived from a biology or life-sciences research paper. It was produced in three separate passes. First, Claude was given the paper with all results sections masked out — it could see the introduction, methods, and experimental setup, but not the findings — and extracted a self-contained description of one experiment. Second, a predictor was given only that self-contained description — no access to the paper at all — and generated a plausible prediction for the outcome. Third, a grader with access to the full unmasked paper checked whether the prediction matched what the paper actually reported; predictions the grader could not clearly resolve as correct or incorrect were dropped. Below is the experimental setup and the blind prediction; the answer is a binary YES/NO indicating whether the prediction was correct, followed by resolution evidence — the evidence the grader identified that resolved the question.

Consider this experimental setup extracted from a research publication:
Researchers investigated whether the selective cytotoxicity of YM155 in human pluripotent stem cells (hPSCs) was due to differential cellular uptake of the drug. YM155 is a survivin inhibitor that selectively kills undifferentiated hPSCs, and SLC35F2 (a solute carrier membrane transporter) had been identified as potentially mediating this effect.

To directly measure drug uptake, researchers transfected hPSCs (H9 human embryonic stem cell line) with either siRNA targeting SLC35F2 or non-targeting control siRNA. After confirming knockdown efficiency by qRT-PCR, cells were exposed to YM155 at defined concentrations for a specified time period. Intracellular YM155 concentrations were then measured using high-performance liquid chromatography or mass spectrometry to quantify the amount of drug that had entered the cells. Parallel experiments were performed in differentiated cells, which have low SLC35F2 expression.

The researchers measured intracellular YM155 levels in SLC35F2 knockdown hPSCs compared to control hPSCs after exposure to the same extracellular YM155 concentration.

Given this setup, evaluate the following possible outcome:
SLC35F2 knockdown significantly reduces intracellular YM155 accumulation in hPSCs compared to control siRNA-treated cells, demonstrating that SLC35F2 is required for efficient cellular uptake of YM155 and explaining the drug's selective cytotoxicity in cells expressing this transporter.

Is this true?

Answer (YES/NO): YES